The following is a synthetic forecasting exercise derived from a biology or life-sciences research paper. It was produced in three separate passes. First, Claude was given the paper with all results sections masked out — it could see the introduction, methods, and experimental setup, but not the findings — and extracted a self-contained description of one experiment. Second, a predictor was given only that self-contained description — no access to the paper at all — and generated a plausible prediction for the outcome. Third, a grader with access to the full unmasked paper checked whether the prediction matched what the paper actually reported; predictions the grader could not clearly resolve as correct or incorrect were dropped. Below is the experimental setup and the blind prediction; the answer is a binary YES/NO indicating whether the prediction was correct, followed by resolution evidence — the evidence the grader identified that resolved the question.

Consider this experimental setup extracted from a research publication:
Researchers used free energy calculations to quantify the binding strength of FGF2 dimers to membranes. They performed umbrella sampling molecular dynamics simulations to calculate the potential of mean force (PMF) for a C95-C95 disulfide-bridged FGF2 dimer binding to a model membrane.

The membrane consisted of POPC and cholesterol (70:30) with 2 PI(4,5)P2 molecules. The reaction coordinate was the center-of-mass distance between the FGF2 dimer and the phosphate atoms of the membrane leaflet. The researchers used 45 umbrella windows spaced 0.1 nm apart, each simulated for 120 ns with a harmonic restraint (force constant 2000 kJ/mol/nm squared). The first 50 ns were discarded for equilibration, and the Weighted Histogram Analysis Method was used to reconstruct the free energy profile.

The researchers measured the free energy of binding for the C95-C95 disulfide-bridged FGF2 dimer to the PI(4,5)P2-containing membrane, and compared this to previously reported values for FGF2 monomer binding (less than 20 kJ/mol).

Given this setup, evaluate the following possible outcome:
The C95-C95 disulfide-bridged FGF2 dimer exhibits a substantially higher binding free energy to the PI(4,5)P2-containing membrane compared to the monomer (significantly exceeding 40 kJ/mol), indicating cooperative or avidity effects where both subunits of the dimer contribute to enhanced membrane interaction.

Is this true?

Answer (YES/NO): YES